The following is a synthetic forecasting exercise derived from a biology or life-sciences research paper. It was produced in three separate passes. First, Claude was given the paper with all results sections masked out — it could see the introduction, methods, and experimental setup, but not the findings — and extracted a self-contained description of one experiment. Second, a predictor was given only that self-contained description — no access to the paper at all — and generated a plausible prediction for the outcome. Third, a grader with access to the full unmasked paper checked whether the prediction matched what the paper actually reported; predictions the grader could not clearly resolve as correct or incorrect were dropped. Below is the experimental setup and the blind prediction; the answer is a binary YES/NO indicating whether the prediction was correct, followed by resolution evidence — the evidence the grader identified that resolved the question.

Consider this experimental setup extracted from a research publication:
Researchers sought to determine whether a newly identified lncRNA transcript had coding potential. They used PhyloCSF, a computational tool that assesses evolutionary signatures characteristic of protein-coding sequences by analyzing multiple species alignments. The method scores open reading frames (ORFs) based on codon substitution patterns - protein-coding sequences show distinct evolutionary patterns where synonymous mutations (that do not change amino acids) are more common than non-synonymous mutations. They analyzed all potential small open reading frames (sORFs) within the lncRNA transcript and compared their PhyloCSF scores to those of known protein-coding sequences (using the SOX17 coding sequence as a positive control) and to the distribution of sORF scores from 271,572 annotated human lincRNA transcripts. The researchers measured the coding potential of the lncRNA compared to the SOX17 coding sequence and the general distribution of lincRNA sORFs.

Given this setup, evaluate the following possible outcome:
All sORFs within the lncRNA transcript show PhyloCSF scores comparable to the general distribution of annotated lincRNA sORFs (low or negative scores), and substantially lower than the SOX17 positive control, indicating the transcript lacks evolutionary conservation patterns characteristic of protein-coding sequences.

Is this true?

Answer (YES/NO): NO